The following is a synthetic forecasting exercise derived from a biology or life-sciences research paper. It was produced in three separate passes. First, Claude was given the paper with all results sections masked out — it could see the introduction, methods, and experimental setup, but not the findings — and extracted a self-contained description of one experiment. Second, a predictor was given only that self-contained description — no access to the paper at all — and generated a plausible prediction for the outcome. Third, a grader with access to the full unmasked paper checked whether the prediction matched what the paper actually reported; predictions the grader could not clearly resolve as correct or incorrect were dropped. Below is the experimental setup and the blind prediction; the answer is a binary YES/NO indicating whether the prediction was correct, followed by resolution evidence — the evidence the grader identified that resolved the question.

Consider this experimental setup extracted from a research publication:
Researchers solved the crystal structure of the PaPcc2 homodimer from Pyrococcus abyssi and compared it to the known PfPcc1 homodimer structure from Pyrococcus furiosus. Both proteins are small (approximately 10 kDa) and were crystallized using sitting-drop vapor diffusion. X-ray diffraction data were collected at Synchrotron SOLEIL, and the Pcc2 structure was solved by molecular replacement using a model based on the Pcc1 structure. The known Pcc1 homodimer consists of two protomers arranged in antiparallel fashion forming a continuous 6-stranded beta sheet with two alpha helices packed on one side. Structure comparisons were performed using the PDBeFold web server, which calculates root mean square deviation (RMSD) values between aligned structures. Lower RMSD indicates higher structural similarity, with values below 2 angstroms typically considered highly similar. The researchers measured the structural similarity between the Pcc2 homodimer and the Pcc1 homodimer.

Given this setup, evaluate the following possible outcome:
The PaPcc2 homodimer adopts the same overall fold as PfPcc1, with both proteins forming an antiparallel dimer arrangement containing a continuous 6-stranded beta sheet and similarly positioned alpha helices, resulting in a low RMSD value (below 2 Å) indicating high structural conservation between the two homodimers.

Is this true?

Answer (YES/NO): NO